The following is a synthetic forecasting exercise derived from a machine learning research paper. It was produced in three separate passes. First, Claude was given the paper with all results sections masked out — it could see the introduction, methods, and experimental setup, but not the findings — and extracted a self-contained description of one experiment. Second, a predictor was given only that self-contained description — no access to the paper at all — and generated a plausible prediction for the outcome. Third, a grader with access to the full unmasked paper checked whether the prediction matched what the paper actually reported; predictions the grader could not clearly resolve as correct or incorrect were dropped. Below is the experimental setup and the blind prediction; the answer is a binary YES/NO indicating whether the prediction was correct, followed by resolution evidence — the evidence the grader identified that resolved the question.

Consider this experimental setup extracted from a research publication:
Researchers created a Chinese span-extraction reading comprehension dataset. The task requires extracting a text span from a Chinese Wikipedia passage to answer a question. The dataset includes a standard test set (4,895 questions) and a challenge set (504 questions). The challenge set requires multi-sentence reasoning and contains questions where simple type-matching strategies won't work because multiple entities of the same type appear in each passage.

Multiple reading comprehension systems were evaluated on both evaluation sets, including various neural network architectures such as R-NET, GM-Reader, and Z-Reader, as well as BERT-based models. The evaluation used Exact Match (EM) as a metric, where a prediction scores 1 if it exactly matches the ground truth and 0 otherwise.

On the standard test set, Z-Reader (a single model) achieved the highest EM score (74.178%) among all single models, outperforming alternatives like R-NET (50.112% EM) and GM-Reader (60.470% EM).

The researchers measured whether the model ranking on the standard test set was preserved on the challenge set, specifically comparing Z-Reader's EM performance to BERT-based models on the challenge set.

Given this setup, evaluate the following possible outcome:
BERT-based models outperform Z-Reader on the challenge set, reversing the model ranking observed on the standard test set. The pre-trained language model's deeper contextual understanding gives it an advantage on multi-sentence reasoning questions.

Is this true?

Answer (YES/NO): YES